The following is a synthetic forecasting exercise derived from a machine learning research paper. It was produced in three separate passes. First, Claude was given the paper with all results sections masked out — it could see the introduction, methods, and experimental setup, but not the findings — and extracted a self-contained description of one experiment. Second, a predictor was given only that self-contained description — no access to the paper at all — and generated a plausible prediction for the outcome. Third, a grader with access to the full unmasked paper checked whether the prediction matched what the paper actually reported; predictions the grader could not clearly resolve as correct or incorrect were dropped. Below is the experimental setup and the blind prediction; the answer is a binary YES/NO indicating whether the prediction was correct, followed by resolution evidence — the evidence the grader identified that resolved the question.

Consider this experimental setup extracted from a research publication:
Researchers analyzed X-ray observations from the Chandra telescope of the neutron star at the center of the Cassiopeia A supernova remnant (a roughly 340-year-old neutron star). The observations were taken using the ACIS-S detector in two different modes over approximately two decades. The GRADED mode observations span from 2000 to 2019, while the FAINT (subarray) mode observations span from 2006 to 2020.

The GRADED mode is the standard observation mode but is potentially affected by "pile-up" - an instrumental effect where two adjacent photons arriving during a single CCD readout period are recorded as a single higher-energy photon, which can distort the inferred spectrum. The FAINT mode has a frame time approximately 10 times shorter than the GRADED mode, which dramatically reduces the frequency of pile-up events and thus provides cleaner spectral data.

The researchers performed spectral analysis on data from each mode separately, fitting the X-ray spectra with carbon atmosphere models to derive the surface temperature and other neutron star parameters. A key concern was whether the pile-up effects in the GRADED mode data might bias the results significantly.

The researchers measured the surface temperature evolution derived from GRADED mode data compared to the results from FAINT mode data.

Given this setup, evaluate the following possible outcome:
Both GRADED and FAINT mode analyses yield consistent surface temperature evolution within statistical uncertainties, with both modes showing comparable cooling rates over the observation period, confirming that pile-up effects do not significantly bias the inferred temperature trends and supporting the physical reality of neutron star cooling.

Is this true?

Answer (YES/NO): YES